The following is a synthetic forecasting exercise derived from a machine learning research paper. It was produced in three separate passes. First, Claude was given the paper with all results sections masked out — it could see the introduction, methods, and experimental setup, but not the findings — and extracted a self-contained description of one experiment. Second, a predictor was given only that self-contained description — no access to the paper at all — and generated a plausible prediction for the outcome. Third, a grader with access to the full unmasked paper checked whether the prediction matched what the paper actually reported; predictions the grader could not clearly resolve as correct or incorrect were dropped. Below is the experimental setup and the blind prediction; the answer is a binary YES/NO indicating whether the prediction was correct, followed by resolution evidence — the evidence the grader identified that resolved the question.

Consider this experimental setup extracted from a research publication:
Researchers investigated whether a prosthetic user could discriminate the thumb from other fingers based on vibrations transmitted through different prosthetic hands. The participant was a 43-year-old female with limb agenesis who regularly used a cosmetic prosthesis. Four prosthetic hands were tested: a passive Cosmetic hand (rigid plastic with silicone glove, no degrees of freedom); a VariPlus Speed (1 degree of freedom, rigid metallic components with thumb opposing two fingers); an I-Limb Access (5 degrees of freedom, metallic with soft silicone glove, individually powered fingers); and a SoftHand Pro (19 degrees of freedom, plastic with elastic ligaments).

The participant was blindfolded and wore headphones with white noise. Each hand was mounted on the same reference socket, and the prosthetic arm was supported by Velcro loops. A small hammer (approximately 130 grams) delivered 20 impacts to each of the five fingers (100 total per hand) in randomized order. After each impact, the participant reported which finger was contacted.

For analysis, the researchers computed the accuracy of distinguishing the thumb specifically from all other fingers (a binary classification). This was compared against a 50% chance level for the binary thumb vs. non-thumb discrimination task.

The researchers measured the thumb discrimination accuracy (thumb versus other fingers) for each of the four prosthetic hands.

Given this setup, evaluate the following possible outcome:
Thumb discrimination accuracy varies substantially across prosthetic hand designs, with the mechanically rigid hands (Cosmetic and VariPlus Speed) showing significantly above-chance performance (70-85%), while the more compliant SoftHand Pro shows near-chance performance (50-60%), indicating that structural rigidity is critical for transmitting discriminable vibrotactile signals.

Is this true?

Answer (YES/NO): NO